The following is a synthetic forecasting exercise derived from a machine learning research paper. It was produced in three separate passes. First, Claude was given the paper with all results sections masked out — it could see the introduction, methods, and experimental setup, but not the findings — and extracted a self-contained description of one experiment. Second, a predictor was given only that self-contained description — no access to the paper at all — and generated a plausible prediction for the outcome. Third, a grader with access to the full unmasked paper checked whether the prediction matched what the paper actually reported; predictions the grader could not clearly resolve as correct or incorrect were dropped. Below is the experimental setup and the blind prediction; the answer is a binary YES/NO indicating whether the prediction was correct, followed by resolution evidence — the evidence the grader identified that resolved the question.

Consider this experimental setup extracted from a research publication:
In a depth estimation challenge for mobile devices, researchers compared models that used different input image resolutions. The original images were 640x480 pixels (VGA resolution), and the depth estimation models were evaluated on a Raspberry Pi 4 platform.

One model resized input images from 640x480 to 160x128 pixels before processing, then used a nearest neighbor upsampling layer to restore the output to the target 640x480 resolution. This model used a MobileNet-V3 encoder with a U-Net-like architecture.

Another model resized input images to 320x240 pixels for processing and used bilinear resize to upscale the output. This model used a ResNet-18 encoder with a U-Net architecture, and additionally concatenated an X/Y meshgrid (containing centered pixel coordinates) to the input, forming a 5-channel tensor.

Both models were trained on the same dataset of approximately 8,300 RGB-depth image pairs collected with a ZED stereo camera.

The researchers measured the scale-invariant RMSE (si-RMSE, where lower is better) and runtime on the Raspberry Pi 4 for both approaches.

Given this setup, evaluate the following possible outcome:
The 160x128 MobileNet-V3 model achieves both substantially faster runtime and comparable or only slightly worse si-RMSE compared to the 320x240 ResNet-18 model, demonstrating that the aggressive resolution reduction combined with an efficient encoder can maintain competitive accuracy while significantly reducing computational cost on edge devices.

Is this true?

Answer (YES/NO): NO